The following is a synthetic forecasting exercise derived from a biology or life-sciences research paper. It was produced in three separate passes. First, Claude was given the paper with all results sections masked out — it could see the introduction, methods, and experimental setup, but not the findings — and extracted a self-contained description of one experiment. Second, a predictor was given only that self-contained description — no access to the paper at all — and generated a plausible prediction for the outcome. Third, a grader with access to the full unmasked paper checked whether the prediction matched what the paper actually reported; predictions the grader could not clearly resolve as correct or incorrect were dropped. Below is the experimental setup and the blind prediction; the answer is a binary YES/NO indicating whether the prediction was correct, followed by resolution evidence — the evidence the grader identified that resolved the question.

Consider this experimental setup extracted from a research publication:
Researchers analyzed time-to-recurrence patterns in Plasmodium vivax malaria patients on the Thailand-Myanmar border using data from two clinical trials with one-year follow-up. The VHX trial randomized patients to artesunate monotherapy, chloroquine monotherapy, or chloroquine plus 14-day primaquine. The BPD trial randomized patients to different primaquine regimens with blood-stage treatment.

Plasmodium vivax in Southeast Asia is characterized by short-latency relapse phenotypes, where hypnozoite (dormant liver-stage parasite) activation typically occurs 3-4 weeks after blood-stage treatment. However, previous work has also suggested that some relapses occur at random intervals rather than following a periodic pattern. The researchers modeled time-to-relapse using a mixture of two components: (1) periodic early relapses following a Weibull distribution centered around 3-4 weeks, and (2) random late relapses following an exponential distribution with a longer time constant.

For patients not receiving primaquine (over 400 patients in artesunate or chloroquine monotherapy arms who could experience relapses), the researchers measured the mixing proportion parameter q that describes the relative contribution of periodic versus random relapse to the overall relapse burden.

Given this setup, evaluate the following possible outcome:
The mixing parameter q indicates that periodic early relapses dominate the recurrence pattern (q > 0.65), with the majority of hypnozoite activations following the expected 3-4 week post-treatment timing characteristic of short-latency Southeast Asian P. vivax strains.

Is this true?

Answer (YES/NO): NO